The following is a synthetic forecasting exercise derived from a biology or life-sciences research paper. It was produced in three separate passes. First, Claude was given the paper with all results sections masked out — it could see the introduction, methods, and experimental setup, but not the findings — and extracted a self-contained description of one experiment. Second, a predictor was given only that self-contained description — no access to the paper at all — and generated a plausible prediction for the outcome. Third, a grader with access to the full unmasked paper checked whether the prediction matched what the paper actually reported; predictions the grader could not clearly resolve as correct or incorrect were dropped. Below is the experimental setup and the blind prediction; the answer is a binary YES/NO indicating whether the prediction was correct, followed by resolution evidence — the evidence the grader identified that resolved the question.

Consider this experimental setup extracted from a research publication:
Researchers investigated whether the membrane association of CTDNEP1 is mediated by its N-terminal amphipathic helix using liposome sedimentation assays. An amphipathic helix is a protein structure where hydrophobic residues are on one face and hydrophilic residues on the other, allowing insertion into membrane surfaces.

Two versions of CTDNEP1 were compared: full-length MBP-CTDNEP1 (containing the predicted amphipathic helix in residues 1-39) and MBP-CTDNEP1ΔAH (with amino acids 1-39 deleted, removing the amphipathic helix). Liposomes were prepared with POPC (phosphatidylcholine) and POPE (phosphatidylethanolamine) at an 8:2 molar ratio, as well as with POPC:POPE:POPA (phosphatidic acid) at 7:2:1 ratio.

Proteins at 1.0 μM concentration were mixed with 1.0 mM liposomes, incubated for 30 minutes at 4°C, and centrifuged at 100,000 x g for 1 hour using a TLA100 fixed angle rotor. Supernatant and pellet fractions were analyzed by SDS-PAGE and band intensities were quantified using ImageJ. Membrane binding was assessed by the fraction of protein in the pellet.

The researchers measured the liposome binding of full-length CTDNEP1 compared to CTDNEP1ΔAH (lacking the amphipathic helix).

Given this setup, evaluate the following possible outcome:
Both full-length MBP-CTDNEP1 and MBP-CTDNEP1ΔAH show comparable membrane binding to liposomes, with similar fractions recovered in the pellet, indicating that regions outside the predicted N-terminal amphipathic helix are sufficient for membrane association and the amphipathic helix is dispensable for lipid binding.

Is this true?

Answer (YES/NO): NO